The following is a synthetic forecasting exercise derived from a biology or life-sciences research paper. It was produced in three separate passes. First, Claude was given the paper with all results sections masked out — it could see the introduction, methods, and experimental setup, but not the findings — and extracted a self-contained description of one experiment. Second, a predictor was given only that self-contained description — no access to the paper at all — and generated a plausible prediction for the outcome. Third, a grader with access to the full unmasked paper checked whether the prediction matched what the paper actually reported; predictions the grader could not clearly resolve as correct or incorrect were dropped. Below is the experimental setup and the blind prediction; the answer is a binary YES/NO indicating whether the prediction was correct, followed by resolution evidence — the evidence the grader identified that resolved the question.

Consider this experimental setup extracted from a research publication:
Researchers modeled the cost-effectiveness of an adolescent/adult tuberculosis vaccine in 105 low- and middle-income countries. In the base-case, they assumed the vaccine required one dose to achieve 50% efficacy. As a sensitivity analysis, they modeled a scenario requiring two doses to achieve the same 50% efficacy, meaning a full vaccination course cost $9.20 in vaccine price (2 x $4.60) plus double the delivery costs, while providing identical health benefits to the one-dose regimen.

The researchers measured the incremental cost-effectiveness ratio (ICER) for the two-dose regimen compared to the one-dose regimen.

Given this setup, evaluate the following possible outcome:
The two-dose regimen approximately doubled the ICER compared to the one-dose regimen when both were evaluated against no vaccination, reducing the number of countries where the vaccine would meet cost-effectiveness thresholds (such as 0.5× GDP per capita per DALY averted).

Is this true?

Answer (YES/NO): YES